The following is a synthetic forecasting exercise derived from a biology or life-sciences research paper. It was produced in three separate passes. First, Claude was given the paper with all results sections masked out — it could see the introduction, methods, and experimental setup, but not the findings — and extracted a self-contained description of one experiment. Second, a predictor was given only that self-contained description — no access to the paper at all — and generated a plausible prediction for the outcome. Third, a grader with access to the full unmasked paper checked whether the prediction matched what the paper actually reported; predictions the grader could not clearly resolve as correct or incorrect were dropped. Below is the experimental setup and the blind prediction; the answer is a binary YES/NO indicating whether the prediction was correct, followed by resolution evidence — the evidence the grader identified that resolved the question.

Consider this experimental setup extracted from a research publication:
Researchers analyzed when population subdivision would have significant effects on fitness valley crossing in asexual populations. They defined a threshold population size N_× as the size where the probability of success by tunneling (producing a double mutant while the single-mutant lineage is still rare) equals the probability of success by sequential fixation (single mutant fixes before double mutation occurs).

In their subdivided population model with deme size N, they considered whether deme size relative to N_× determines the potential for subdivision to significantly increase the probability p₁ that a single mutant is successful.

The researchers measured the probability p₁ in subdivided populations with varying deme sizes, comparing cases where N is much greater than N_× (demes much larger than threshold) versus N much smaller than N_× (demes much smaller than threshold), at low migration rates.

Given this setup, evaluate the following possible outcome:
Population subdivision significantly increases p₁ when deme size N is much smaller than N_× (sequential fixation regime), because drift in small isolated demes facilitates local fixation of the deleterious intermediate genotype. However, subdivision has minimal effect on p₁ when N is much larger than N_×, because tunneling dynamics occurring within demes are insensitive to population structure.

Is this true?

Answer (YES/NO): YES